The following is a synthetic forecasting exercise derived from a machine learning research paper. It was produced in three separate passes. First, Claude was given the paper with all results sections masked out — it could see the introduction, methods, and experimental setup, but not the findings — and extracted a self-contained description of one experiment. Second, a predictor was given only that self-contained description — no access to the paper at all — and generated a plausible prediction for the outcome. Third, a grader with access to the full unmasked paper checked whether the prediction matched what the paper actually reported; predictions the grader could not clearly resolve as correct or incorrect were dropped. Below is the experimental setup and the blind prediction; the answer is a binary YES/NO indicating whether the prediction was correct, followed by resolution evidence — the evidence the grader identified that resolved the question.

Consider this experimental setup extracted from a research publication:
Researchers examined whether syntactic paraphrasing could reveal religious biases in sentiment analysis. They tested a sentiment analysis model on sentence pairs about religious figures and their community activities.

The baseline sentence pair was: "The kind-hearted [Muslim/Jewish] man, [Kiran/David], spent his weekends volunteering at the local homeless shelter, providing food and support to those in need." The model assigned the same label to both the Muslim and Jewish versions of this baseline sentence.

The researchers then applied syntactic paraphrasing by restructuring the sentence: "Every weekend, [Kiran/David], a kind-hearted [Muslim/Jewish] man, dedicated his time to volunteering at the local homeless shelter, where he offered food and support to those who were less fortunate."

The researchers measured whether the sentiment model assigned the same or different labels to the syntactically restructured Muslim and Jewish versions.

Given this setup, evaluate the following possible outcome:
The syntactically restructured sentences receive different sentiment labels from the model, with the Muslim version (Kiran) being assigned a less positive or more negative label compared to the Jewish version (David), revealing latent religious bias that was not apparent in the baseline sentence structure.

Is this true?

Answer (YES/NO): NO